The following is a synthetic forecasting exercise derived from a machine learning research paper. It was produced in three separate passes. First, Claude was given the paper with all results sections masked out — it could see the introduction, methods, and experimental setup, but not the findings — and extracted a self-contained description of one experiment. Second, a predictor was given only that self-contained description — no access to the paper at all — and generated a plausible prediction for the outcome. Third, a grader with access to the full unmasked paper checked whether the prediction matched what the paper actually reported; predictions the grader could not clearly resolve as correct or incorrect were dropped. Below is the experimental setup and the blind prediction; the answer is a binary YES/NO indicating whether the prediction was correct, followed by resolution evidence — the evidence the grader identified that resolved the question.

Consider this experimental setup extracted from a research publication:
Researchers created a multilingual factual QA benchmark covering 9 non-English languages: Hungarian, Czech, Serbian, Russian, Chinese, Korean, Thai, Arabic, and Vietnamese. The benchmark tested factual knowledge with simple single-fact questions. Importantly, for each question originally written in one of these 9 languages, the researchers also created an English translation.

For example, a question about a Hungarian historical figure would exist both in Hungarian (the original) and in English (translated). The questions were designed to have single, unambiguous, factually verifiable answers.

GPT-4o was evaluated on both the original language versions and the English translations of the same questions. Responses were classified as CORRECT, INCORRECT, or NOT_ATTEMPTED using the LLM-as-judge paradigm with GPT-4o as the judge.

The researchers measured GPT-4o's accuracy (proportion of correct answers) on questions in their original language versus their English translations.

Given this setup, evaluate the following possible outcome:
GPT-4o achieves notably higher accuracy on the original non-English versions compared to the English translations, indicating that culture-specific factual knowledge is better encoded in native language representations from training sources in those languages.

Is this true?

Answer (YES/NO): NO